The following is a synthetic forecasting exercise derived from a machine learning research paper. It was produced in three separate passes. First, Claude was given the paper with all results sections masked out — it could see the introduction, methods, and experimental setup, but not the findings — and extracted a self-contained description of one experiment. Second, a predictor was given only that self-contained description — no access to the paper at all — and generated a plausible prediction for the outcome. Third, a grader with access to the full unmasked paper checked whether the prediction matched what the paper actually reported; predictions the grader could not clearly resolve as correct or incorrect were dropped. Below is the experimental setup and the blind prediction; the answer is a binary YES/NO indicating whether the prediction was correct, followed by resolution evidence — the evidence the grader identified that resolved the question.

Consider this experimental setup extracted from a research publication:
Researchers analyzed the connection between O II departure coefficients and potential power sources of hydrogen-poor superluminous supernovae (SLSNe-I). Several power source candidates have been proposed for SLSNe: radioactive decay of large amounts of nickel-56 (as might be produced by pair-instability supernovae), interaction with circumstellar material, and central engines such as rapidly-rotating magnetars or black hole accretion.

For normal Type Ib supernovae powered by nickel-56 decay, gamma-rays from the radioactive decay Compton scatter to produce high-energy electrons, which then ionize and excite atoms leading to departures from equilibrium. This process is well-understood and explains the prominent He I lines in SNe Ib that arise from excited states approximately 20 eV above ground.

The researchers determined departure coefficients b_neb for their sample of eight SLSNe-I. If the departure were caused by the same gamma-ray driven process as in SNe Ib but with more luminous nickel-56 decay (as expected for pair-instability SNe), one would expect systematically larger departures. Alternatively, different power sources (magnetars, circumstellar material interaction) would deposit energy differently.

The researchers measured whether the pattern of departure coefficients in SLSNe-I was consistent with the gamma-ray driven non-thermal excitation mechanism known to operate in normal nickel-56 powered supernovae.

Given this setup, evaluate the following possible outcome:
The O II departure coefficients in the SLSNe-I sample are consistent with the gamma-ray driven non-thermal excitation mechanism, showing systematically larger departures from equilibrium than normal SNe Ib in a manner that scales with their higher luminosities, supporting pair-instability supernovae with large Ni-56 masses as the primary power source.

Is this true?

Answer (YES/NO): NO